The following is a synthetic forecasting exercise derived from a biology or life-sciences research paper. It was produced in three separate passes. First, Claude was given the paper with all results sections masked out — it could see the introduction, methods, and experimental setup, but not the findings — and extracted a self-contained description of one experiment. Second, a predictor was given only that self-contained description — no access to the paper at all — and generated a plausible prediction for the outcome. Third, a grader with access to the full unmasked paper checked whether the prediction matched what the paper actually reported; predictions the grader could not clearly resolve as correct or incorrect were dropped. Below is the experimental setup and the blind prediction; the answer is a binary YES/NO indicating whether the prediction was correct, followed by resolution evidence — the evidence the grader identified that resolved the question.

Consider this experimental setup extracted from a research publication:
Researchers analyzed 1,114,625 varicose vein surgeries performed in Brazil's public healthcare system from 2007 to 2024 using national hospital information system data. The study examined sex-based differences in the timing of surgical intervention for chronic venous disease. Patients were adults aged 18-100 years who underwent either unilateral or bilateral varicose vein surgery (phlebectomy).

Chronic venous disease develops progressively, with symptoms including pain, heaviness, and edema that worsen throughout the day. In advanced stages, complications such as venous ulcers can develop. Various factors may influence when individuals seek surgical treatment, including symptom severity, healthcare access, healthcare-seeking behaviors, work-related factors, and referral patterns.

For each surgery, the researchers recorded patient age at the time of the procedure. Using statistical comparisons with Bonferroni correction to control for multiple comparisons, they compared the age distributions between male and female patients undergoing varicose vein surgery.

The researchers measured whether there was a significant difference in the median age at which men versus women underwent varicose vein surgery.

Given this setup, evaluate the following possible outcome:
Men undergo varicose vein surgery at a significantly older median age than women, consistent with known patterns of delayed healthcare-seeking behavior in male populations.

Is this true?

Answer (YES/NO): YES